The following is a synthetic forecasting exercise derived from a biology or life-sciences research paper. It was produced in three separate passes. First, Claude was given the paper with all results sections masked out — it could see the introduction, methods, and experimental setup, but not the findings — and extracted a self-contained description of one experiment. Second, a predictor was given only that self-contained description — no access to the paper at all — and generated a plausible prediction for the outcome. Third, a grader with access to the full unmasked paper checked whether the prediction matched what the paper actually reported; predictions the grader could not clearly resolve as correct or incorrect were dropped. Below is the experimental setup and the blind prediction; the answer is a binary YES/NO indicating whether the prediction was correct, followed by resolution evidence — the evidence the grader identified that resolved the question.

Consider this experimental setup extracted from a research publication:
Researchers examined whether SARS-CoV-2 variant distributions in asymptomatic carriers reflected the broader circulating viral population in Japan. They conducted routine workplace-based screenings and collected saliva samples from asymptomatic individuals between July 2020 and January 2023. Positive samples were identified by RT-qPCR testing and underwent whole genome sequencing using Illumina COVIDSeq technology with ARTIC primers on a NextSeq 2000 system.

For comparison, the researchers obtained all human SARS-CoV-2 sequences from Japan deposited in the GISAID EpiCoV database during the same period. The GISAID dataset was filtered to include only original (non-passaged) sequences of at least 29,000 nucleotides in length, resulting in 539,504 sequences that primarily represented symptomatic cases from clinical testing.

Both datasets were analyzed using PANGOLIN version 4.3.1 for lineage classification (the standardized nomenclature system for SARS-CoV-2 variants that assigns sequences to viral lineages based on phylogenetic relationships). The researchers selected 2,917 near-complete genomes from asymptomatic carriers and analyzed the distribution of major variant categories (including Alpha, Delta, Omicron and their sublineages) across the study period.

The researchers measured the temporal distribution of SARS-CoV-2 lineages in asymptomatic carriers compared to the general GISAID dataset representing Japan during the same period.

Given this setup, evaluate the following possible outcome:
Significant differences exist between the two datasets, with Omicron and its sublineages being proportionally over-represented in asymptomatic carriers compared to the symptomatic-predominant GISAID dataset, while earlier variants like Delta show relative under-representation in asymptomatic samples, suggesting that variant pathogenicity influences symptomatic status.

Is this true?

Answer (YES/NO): NO